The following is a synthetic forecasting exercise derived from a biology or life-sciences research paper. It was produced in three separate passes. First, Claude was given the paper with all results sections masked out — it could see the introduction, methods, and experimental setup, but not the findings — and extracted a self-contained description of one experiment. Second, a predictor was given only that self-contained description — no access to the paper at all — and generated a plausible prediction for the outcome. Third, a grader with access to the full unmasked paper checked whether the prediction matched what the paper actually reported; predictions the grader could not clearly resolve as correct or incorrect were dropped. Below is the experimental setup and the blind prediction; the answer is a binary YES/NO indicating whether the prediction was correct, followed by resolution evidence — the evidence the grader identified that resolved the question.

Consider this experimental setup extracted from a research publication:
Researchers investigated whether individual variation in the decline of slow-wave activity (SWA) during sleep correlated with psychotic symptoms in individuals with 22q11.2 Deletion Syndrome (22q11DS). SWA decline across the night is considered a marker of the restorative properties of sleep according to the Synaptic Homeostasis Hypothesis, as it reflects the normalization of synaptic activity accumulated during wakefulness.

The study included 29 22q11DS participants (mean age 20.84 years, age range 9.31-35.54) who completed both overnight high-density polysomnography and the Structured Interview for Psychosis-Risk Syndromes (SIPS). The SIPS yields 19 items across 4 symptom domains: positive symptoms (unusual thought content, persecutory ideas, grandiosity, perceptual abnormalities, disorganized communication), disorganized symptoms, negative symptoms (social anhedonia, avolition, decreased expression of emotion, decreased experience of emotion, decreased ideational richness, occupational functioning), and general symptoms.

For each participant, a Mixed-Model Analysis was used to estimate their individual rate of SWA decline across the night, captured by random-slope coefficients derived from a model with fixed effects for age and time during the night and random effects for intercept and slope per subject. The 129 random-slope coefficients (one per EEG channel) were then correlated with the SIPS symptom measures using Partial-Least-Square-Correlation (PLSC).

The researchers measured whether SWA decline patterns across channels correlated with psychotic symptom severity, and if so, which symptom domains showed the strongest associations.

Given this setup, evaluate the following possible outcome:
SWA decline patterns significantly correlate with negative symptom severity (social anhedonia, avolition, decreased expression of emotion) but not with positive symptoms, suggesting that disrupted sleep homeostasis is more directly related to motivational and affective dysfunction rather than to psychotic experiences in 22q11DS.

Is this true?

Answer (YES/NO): YES